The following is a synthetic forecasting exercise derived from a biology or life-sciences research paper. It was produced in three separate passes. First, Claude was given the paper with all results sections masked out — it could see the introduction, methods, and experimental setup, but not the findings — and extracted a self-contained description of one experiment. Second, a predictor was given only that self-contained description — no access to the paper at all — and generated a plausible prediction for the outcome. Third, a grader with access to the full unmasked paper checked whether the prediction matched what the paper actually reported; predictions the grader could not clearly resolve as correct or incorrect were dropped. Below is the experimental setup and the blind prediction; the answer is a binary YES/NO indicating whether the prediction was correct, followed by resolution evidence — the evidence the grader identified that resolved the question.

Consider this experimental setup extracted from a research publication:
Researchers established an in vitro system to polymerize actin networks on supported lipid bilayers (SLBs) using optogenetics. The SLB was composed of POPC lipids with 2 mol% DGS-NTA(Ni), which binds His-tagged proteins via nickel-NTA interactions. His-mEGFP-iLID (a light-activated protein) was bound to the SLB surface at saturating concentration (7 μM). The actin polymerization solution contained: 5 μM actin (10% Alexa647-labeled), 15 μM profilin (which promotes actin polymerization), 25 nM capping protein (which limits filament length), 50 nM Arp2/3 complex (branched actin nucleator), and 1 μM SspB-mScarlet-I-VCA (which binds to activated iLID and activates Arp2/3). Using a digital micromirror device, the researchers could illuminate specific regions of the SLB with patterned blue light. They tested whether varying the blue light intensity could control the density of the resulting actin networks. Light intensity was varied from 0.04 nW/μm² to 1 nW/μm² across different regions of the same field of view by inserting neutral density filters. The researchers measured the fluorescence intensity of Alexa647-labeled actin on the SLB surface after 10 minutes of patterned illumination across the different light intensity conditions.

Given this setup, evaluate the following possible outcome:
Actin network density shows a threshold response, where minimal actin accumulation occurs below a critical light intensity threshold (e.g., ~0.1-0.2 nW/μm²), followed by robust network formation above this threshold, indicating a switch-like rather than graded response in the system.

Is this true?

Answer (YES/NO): NO